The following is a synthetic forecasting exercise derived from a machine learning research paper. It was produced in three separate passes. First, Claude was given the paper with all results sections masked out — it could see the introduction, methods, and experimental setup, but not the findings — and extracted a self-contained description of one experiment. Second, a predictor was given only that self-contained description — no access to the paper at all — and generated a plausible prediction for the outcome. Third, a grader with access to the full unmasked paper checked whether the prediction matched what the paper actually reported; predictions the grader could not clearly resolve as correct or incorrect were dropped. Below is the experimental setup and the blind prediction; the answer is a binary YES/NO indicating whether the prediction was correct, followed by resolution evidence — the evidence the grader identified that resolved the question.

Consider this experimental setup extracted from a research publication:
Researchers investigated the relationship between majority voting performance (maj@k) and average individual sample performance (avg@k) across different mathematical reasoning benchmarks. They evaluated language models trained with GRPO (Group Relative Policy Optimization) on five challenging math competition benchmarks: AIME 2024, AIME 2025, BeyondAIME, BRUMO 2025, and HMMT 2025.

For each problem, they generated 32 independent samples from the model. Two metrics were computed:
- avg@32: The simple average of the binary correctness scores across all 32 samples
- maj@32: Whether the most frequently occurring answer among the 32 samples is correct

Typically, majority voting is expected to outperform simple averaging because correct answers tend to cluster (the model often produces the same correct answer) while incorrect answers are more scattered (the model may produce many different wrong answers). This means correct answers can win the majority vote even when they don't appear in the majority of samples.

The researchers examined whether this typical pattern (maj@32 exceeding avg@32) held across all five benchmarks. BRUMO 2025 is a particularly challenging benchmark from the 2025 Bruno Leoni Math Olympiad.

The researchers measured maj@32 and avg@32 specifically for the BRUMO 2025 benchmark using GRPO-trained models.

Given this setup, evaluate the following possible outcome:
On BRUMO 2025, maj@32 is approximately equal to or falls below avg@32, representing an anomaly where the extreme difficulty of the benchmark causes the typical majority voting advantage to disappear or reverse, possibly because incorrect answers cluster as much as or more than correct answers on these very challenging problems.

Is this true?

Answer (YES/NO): YES